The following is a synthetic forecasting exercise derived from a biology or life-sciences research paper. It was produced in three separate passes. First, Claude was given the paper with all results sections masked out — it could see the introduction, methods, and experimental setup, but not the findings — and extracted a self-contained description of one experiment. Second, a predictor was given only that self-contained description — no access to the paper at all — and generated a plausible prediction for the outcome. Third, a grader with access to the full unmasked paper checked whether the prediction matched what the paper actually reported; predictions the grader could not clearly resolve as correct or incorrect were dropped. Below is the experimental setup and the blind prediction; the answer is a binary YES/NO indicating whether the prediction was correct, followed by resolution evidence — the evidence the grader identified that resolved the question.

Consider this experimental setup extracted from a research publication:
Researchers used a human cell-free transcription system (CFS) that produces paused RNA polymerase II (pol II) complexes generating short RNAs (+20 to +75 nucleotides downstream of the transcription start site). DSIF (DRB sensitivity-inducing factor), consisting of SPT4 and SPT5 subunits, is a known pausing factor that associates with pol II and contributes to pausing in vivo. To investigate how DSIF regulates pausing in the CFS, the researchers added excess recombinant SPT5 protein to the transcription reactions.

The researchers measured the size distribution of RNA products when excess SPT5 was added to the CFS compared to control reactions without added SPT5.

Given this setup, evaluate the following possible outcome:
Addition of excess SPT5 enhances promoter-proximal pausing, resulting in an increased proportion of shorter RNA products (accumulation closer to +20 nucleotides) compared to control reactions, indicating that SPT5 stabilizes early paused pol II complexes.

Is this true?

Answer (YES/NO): NO